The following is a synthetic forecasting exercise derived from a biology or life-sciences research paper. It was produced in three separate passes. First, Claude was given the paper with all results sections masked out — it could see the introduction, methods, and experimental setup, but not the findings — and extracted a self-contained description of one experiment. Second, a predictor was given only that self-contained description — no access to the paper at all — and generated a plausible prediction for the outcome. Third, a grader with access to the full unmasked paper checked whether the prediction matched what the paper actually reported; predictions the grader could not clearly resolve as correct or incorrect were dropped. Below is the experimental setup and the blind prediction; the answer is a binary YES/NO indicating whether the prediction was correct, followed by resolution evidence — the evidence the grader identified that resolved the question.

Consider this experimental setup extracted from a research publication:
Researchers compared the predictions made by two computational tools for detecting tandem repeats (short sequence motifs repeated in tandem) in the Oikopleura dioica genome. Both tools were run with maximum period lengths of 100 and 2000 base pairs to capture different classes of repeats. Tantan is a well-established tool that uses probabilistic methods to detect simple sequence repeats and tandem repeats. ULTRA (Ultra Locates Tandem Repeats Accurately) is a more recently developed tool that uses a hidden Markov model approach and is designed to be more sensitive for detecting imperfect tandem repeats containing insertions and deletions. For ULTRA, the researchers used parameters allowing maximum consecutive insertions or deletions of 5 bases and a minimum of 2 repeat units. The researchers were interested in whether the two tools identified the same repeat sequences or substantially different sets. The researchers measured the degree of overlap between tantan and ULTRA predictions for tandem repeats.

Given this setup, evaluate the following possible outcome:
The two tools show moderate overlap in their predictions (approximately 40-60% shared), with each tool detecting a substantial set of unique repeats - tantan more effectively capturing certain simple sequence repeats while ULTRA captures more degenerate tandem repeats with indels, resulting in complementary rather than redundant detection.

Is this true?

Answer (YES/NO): NO